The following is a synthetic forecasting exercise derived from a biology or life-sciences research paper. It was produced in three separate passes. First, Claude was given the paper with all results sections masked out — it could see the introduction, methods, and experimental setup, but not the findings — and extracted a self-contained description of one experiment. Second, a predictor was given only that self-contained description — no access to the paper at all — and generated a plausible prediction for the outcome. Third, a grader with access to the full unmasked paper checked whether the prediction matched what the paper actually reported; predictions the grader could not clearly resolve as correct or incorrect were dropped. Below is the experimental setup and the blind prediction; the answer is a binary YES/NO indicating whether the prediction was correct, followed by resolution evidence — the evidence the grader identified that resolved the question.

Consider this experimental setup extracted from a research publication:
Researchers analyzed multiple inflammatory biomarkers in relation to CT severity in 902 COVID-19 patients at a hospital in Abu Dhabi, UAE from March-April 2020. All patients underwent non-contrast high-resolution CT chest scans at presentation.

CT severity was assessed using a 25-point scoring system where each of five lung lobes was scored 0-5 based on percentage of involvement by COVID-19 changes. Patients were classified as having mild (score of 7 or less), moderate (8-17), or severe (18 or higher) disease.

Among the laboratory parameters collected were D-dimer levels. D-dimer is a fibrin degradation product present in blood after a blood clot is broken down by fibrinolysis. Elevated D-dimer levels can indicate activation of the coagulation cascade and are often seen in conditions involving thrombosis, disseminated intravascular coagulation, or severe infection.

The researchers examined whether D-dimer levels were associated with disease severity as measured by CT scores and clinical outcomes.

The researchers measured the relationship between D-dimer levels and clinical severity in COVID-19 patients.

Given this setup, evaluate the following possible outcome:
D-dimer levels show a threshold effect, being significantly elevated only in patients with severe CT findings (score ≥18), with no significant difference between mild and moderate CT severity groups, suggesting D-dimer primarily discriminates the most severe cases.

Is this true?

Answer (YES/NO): NO